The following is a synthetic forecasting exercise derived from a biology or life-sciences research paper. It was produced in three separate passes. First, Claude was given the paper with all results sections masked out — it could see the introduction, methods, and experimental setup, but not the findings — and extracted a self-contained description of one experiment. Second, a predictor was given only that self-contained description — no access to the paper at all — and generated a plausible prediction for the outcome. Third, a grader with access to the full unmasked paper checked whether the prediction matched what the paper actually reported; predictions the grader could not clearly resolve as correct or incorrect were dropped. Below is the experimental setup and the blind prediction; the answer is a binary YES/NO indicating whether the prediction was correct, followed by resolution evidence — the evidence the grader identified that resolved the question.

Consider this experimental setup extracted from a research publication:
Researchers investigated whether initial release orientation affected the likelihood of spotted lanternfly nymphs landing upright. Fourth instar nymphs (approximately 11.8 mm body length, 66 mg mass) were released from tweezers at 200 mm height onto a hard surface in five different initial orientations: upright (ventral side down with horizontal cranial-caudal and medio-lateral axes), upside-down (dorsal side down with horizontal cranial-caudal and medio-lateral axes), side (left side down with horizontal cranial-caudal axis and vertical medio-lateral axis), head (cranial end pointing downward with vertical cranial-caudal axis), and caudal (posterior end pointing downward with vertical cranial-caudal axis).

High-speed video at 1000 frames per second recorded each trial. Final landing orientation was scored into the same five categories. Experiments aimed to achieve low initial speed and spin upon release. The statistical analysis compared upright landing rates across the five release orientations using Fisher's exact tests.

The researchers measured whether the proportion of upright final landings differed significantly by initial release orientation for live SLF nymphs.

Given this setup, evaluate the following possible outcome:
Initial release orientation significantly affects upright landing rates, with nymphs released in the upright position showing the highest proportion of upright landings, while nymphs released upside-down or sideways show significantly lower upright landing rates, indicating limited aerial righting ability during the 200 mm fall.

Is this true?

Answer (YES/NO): NO